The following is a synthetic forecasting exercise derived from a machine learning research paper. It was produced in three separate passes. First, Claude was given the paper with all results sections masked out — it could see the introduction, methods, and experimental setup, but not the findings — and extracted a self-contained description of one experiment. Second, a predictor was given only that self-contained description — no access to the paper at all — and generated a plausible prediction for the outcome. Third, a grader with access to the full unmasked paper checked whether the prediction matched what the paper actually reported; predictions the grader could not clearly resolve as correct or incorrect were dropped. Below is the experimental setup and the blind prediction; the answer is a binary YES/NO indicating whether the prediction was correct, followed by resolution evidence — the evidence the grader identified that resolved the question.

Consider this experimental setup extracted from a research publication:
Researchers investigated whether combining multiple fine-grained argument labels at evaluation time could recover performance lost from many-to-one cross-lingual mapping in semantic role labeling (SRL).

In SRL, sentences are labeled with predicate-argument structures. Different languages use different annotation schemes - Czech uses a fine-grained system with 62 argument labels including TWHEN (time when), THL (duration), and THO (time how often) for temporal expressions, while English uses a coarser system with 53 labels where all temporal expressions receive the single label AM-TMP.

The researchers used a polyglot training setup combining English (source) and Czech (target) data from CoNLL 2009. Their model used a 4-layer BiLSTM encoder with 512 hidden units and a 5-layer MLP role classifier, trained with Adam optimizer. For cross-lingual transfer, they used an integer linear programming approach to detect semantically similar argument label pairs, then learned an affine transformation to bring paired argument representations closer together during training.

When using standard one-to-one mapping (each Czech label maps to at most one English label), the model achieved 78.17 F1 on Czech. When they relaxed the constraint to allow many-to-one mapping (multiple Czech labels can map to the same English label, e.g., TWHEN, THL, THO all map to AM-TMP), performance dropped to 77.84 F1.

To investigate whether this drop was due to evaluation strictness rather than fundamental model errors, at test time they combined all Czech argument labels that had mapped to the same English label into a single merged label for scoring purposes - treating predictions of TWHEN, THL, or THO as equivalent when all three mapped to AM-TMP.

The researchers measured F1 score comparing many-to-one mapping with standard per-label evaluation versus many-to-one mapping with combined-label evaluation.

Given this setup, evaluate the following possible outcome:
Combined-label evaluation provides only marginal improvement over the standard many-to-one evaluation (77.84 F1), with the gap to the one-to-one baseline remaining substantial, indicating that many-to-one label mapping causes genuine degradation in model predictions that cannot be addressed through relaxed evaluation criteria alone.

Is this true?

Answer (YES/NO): NO